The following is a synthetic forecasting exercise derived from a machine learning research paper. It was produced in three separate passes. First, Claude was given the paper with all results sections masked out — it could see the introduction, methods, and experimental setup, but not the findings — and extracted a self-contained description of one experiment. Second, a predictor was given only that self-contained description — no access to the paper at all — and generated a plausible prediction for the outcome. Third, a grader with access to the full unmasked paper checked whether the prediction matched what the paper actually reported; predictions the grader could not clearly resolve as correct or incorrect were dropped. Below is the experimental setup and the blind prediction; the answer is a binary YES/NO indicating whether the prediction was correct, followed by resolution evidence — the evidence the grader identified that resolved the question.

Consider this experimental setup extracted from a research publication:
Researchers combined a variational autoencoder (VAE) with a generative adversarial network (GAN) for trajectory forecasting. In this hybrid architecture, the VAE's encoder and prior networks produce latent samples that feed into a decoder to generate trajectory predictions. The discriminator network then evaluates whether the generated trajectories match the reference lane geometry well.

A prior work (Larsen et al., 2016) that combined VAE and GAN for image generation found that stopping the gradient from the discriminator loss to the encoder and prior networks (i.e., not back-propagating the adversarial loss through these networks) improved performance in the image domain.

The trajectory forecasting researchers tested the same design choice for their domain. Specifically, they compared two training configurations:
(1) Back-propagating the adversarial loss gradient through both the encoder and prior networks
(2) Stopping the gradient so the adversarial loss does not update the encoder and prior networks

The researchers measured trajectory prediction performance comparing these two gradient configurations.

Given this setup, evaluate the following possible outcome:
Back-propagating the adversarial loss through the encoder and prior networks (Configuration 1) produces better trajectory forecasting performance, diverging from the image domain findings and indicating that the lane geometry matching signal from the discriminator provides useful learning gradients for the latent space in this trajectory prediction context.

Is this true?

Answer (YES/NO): YES